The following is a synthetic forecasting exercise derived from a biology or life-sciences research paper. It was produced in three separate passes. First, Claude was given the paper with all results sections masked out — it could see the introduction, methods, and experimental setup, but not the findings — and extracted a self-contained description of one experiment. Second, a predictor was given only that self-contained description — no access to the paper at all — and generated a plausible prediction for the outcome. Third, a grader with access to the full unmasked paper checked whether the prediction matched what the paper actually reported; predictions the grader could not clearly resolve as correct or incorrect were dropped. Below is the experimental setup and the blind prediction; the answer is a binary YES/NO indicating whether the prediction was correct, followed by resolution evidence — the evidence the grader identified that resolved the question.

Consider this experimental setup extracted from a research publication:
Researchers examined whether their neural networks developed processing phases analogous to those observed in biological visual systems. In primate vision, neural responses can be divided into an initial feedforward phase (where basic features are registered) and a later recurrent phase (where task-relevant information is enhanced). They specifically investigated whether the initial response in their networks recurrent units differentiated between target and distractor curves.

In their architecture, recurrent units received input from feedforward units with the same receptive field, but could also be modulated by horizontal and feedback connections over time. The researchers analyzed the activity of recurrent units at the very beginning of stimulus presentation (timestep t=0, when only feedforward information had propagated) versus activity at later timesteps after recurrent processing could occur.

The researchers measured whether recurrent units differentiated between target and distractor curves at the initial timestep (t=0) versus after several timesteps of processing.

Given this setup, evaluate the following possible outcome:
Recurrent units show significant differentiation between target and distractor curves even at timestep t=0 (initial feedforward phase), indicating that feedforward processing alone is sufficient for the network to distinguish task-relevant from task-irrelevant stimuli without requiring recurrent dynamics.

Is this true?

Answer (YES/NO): NO